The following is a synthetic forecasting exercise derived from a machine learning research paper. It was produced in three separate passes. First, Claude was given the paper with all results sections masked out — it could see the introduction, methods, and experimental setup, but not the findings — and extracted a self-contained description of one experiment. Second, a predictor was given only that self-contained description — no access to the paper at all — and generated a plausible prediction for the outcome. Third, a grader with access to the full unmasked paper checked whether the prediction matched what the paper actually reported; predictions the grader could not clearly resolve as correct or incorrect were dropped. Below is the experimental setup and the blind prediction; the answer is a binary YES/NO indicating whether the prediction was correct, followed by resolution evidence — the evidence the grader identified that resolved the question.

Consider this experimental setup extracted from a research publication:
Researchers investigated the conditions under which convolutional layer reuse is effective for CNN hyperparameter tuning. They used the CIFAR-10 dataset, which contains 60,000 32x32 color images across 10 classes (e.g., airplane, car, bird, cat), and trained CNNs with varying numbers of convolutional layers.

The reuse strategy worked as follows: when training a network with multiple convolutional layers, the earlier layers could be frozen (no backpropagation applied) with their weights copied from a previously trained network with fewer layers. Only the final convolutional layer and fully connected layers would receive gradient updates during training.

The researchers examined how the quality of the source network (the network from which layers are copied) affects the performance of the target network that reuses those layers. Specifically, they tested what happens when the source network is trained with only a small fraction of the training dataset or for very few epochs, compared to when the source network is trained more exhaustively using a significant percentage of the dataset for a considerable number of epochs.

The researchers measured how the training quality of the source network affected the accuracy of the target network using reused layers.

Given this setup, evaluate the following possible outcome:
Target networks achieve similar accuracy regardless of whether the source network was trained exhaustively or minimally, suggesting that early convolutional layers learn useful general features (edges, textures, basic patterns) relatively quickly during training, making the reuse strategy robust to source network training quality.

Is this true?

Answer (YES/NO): NO